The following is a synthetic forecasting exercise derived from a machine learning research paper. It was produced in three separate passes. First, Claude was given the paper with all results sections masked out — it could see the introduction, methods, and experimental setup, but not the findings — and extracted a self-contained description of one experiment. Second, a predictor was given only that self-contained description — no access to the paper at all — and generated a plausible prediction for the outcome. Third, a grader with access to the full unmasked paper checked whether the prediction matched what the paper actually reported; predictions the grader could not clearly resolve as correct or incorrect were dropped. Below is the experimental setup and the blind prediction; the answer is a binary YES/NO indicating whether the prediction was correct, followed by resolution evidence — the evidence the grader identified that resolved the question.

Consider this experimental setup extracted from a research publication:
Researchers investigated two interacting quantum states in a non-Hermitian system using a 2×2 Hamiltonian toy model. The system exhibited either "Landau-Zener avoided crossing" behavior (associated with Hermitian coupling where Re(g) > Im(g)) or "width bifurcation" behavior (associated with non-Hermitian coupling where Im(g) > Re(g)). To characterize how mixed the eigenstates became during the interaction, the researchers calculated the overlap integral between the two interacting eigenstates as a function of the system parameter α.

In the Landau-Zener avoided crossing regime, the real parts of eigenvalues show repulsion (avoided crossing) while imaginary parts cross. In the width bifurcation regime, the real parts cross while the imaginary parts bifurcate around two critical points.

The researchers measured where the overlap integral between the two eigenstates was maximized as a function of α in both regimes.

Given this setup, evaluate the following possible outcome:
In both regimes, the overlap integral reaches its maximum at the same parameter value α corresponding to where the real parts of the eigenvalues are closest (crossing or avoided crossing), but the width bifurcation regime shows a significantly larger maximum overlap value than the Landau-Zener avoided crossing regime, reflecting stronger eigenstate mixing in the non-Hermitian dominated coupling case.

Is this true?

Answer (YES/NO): NO